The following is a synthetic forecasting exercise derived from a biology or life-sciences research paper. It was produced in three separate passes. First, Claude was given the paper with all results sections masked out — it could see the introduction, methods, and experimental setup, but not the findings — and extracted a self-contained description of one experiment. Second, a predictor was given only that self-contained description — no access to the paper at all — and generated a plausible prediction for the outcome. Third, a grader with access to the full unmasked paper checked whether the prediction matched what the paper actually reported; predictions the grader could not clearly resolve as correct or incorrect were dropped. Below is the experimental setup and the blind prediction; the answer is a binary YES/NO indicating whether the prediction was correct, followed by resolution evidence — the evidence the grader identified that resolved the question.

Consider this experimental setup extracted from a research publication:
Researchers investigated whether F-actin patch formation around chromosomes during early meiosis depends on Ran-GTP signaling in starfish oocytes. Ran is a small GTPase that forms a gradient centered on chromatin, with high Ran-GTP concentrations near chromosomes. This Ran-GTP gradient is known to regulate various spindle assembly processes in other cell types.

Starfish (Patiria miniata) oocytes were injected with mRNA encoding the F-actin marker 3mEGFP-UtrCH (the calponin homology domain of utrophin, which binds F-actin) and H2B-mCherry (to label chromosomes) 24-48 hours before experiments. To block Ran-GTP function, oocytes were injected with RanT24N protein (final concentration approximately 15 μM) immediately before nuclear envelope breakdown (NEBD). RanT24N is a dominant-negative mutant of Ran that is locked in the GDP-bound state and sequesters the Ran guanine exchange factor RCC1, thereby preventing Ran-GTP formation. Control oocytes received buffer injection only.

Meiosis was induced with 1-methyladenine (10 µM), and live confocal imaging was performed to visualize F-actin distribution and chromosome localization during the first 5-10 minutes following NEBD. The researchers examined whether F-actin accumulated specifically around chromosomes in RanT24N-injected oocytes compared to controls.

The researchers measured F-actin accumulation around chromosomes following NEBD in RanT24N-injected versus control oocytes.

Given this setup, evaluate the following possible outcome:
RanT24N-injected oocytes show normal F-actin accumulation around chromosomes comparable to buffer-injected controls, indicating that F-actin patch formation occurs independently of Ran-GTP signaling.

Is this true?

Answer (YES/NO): NO